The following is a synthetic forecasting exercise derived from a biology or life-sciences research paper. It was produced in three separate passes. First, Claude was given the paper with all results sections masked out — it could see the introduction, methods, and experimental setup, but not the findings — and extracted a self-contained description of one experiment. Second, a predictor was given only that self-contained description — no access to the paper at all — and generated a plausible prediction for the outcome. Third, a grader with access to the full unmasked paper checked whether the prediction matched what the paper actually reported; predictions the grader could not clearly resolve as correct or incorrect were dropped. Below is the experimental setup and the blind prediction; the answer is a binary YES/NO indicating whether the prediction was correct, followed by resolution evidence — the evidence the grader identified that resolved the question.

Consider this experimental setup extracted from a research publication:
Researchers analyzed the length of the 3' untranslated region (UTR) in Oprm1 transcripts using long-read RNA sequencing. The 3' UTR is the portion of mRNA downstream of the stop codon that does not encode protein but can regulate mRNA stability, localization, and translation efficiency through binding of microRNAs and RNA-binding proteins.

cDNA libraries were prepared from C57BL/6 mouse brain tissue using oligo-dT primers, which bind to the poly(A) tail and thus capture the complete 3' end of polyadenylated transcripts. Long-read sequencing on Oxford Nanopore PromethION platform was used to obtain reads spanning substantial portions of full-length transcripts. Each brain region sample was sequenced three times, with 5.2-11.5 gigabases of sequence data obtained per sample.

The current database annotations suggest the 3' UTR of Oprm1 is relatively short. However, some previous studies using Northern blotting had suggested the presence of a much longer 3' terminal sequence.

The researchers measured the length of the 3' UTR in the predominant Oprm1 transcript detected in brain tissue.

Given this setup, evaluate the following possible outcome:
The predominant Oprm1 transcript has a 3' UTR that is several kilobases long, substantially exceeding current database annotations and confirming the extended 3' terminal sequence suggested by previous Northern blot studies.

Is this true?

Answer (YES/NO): YES